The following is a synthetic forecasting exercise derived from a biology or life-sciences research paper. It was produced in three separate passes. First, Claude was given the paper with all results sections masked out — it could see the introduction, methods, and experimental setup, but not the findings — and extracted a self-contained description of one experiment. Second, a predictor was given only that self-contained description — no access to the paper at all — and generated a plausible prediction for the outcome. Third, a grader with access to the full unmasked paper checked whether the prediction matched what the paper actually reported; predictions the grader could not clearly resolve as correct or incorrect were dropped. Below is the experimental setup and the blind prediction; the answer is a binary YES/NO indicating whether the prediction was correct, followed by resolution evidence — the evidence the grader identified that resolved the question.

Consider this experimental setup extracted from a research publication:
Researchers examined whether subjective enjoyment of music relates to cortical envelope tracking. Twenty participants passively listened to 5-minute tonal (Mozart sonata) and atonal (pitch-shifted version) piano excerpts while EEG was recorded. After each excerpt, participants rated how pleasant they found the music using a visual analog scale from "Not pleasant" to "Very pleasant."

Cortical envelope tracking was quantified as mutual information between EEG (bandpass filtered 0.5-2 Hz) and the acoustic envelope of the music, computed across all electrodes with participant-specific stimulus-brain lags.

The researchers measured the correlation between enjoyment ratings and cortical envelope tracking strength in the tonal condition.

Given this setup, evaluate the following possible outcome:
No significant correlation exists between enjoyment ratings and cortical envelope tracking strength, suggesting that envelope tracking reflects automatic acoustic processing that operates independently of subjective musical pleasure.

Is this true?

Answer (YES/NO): NO